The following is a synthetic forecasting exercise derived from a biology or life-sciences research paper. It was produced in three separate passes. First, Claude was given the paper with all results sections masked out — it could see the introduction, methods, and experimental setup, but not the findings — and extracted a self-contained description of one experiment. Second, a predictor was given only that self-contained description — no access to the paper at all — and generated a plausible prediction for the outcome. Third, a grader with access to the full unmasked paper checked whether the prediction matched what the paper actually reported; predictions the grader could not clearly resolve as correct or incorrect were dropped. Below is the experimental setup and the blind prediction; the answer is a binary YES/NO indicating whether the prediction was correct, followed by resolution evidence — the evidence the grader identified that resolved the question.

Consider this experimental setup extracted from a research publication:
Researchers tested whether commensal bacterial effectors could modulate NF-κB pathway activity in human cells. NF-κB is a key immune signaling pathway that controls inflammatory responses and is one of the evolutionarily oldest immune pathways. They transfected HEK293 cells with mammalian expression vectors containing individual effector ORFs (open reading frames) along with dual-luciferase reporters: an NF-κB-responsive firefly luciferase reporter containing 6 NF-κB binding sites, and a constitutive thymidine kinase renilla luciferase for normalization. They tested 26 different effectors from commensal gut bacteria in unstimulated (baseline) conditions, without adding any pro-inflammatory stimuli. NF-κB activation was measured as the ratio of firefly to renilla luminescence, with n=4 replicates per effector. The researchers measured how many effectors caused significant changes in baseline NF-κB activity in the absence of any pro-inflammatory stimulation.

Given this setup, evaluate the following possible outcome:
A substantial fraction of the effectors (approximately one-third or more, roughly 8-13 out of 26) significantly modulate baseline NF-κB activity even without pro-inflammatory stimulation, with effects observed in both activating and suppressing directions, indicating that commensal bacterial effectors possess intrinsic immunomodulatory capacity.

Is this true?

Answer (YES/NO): NO